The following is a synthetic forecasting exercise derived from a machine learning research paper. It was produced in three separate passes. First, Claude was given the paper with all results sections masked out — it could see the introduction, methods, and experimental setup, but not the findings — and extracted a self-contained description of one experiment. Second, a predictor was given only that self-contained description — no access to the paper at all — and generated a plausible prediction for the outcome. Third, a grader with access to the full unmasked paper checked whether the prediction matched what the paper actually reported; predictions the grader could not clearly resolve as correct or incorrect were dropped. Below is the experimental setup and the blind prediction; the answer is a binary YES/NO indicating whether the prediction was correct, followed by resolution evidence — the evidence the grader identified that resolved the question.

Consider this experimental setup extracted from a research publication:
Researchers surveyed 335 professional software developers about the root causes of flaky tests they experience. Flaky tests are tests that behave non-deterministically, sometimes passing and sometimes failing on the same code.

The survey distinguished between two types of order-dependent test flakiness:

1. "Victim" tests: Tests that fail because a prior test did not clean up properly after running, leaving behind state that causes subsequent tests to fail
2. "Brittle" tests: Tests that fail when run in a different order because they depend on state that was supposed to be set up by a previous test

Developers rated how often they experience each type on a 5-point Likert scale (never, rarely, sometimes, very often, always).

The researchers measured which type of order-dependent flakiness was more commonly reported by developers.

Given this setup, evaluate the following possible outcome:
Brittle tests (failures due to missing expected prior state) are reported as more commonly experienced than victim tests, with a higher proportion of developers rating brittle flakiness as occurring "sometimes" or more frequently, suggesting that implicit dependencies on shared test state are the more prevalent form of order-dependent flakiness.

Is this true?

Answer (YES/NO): NO